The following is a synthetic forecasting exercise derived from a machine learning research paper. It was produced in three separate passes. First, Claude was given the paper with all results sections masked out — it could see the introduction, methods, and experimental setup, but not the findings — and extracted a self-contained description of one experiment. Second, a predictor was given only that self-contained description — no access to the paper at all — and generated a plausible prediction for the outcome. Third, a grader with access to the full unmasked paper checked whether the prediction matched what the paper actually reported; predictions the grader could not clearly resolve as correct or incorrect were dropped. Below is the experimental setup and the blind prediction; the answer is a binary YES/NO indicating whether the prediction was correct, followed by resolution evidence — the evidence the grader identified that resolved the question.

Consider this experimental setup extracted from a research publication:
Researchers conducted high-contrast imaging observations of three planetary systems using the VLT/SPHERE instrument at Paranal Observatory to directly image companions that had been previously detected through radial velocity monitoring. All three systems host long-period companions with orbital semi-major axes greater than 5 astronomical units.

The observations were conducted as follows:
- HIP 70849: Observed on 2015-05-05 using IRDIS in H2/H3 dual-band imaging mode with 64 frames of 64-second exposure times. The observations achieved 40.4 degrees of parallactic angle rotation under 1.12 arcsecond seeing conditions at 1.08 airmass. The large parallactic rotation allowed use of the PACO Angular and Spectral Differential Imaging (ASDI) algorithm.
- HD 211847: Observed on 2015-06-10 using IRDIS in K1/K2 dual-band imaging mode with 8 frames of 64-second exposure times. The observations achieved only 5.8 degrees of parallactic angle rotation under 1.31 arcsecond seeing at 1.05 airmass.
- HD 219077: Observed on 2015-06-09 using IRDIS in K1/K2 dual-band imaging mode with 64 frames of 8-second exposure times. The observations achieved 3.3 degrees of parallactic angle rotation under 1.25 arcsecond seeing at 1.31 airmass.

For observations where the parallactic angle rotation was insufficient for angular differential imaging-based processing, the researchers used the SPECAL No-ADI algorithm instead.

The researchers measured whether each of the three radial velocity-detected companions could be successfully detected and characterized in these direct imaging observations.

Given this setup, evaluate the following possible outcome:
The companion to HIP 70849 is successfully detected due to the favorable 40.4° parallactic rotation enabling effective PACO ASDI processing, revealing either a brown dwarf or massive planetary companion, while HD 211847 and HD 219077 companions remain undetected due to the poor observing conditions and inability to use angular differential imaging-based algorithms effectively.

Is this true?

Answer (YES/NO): NO